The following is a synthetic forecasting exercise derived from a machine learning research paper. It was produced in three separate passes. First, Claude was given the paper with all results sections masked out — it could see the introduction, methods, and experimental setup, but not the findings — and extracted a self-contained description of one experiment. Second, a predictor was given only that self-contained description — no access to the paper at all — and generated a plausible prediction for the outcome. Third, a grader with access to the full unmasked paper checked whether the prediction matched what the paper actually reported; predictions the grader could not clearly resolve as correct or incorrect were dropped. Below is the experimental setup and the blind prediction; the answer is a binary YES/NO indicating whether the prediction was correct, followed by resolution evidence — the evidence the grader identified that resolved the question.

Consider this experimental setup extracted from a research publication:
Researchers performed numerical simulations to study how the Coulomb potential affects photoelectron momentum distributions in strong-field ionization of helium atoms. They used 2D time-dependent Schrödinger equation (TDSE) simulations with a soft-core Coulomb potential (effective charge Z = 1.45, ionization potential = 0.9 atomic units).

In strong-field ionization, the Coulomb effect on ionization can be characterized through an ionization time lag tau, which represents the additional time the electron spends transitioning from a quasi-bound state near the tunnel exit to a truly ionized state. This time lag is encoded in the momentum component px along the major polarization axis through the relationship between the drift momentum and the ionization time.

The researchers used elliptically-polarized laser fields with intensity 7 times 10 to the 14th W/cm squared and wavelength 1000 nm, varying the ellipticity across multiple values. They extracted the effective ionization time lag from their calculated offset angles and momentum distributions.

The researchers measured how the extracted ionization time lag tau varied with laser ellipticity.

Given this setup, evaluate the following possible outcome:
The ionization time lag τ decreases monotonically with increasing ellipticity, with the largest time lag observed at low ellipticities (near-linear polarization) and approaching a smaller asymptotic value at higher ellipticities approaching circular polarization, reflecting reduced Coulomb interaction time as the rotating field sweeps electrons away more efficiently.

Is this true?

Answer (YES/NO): NO